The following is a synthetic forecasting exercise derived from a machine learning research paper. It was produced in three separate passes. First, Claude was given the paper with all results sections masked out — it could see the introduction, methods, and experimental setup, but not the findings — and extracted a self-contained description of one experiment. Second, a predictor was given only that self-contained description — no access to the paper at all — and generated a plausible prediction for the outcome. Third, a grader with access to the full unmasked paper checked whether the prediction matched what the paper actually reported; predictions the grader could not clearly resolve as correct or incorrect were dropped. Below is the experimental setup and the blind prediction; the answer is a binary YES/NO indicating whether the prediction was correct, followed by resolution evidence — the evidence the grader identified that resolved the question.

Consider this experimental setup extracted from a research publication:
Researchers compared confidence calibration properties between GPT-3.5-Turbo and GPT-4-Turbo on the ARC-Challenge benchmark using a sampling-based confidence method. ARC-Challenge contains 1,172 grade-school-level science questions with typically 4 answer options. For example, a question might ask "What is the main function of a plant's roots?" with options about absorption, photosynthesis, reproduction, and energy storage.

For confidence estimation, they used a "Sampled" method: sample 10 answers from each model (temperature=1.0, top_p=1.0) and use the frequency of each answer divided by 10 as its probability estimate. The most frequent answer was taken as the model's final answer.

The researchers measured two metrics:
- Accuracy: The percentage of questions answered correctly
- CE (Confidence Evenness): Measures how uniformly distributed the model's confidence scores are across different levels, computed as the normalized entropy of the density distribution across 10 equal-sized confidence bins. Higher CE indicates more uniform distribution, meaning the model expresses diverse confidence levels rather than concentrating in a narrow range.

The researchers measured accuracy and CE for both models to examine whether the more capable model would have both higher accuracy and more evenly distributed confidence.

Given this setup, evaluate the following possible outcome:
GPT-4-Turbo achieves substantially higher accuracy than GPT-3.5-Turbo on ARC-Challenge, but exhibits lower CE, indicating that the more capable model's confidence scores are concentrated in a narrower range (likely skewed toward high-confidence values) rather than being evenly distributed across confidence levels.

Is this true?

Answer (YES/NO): YES